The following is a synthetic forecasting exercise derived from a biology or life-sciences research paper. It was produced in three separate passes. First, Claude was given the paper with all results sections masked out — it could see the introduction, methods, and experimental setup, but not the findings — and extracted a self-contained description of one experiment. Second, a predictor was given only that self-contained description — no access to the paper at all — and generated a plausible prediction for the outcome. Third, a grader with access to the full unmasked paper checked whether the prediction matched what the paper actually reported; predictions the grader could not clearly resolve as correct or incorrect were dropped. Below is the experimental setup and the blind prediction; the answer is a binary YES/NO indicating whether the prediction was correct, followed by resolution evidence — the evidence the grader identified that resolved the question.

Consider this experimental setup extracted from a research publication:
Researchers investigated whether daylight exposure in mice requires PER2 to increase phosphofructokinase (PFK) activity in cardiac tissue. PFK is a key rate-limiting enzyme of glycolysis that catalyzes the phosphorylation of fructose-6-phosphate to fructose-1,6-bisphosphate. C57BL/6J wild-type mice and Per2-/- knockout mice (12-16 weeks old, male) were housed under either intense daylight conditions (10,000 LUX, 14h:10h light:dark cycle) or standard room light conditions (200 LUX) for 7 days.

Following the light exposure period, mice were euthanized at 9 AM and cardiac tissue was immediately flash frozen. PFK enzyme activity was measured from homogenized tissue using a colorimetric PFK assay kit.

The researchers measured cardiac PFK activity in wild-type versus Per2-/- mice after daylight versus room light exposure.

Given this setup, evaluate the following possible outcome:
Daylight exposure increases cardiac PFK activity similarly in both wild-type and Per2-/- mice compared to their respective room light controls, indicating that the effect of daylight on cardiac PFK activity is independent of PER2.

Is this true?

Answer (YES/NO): NO